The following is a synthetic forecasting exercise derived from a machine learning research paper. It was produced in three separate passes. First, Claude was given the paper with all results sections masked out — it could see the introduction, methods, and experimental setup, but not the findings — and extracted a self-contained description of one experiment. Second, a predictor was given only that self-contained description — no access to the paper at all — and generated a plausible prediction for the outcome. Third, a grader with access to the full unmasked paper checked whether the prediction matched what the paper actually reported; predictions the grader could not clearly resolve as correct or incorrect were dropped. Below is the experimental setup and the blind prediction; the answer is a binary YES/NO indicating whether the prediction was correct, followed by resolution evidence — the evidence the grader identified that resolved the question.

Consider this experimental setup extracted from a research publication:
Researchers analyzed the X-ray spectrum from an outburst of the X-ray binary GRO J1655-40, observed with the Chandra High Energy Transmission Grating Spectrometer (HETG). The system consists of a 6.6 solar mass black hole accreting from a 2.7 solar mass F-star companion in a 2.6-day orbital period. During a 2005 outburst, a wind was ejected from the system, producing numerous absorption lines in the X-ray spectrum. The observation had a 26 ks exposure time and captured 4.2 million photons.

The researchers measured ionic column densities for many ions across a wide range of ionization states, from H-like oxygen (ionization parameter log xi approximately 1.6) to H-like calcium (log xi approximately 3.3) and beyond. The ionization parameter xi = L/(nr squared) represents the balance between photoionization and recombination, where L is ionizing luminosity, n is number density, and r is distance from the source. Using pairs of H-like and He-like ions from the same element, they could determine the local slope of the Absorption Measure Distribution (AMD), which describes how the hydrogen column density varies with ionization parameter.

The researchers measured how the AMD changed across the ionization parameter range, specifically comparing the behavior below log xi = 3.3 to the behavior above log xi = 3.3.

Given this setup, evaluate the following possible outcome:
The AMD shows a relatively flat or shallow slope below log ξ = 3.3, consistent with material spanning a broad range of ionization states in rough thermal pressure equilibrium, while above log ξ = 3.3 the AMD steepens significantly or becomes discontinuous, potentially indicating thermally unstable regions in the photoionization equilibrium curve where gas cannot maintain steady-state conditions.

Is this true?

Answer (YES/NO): NO